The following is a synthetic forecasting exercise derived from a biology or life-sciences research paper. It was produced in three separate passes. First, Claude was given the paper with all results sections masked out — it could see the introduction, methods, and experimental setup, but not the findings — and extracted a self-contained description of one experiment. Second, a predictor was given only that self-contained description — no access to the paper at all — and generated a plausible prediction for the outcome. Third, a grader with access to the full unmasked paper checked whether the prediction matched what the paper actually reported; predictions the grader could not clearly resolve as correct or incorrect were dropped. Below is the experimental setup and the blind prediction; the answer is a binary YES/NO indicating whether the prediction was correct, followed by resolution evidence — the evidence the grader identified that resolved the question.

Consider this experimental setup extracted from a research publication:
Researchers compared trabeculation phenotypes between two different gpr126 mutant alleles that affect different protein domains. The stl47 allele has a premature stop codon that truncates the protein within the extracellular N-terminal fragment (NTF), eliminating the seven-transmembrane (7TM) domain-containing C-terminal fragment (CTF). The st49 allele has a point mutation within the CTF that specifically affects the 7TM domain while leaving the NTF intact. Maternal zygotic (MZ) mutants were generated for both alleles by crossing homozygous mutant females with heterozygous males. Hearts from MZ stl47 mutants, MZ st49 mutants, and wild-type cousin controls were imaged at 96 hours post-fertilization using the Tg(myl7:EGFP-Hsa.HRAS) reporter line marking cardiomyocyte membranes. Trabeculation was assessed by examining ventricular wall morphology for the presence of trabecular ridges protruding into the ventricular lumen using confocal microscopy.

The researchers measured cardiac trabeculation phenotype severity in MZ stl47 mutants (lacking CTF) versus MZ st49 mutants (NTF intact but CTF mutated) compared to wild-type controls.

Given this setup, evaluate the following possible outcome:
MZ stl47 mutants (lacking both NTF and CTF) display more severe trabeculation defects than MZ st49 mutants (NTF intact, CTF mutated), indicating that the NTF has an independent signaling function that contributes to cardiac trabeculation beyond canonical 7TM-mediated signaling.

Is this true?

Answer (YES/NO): NO